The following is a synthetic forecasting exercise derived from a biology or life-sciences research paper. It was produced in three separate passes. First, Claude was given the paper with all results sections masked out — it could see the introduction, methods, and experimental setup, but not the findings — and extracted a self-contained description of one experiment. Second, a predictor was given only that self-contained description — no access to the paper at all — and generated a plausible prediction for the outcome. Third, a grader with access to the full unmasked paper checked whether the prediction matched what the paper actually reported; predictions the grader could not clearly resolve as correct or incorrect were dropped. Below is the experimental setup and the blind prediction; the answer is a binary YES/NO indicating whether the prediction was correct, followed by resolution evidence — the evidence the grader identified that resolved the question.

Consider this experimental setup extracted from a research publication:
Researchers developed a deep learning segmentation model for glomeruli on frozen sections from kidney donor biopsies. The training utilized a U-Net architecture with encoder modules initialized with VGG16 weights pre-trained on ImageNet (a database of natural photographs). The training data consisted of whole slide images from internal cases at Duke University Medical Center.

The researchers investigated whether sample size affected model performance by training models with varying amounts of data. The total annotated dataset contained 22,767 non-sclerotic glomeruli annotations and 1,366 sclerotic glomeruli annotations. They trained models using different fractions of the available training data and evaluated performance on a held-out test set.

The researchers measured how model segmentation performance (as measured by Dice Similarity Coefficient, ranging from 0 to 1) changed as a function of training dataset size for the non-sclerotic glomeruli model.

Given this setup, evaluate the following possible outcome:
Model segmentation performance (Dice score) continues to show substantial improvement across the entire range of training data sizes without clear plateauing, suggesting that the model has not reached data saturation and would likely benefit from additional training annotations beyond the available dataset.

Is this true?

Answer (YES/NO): NO